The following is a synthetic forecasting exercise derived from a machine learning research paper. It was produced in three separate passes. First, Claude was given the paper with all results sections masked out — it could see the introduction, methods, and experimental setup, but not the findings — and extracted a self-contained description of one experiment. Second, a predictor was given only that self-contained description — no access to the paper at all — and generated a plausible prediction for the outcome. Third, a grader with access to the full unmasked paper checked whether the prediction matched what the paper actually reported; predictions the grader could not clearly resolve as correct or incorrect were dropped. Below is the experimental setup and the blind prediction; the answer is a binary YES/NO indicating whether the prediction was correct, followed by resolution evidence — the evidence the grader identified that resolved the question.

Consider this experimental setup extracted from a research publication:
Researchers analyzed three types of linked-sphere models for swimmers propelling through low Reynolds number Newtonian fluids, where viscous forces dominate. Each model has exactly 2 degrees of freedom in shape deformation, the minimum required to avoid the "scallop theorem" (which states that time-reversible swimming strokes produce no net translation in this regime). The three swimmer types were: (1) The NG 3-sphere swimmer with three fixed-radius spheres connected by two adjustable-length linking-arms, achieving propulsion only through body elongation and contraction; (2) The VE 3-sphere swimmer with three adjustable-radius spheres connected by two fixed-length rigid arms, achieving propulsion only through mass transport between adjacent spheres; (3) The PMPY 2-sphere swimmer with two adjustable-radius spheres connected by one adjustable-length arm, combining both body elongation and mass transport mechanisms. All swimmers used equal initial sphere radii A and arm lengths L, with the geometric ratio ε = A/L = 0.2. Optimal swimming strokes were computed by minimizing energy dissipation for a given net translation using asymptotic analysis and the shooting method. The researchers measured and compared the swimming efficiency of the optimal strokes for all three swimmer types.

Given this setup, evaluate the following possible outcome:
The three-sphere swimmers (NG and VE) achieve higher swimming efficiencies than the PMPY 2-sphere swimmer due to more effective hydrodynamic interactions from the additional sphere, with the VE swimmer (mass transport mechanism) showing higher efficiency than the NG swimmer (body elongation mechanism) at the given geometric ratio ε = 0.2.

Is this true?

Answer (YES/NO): NO